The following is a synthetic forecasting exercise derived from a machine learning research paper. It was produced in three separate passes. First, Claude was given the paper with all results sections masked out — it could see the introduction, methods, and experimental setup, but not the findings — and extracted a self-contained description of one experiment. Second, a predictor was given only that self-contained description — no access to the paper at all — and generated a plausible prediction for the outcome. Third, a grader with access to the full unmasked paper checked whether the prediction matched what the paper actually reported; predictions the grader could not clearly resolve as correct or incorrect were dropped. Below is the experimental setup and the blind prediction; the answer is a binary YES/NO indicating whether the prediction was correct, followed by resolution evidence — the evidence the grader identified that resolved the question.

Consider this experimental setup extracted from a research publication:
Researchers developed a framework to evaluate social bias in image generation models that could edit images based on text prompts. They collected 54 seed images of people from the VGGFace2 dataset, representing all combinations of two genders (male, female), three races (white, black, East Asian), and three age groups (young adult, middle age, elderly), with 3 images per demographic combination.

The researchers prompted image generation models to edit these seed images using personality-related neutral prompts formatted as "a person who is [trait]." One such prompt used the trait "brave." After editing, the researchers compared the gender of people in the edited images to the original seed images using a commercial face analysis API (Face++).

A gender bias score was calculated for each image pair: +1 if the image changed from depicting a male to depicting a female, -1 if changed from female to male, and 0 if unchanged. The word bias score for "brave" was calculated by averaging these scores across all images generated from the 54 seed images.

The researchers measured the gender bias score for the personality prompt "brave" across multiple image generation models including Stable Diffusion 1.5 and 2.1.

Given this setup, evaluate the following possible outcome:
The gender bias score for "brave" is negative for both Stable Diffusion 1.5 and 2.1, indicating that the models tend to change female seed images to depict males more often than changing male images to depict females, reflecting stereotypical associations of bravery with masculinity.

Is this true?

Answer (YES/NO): NO